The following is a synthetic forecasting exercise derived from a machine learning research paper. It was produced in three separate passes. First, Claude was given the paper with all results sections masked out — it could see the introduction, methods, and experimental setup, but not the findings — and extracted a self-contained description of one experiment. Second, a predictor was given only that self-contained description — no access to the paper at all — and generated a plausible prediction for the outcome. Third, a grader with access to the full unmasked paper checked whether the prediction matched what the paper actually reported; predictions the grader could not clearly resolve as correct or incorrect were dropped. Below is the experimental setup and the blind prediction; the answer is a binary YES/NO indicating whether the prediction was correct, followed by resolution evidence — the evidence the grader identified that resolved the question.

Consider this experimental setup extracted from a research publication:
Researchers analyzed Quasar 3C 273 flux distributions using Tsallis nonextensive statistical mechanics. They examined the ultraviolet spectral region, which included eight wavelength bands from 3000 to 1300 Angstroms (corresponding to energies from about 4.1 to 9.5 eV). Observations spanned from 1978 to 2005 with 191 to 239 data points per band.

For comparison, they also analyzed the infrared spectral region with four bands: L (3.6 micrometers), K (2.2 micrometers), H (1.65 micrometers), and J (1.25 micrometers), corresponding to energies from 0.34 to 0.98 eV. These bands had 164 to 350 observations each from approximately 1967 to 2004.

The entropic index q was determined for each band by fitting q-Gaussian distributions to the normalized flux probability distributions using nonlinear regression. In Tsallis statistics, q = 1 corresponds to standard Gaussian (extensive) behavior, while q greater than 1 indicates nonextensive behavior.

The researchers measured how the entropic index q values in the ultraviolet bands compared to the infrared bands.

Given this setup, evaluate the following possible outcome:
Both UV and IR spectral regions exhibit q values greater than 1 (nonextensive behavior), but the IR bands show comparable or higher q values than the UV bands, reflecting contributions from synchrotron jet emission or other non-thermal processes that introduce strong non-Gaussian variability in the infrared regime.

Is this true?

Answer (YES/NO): NO